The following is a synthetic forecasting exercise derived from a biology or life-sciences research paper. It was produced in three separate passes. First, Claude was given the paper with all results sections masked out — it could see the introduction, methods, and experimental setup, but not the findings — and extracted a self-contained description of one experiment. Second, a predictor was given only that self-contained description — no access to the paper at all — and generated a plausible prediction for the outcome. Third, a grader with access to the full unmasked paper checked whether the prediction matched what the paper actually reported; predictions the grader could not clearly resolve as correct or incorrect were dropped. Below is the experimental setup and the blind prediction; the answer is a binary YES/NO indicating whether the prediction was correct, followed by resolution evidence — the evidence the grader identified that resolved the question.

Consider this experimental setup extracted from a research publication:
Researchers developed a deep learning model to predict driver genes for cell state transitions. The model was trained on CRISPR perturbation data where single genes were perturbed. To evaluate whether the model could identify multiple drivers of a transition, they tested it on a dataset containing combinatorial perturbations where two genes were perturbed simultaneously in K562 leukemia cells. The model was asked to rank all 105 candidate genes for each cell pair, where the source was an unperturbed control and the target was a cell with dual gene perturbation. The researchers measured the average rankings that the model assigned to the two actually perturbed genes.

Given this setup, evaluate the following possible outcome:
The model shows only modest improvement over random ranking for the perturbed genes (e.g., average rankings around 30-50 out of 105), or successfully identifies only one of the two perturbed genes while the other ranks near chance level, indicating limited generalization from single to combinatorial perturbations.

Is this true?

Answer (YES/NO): NO